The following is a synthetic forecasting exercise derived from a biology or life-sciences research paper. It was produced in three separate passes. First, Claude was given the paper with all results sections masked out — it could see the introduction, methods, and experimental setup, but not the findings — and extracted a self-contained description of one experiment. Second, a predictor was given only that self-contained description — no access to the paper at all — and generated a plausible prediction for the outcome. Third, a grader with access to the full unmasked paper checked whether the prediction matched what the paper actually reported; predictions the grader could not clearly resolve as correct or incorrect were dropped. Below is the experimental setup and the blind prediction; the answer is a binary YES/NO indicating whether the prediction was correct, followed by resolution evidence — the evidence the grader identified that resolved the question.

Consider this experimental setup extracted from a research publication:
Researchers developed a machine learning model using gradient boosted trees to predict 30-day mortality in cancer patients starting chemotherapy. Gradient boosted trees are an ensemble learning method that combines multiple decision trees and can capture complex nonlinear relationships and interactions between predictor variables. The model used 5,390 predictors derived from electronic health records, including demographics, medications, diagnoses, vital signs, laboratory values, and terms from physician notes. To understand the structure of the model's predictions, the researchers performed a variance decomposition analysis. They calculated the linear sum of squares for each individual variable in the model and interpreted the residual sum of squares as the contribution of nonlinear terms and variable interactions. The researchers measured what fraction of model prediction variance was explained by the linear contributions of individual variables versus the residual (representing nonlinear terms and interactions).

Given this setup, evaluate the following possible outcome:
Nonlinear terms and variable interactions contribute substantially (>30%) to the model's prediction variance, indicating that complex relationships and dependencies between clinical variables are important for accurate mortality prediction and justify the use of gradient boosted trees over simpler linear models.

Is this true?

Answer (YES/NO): YES